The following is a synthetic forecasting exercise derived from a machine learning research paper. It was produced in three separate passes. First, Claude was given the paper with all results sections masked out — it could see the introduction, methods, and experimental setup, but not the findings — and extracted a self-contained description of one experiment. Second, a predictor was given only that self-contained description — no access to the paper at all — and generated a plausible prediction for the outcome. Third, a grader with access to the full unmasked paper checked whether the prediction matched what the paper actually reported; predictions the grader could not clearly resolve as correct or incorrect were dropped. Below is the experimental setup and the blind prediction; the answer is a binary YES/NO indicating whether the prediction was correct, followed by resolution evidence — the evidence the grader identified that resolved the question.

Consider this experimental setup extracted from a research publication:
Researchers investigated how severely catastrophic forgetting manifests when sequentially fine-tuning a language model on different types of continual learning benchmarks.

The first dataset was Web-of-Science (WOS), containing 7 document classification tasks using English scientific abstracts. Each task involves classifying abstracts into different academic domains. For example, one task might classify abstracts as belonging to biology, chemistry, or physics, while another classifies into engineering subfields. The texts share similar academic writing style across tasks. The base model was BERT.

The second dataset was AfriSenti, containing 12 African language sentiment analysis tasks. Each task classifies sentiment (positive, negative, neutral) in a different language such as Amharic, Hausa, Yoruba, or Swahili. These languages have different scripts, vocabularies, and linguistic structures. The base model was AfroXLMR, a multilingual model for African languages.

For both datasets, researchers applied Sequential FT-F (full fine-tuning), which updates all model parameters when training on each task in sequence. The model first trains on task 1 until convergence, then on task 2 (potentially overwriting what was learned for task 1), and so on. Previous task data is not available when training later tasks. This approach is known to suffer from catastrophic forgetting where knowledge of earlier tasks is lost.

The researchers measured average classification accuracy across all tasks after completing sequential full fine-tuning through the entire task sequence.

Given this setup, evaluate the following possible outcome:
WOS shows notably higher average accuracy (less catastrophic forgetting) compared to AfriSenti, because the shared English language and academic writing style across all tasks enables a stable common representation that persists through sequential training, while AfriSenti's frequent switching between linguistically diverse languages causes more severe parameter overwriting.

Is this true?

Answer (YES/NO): YES